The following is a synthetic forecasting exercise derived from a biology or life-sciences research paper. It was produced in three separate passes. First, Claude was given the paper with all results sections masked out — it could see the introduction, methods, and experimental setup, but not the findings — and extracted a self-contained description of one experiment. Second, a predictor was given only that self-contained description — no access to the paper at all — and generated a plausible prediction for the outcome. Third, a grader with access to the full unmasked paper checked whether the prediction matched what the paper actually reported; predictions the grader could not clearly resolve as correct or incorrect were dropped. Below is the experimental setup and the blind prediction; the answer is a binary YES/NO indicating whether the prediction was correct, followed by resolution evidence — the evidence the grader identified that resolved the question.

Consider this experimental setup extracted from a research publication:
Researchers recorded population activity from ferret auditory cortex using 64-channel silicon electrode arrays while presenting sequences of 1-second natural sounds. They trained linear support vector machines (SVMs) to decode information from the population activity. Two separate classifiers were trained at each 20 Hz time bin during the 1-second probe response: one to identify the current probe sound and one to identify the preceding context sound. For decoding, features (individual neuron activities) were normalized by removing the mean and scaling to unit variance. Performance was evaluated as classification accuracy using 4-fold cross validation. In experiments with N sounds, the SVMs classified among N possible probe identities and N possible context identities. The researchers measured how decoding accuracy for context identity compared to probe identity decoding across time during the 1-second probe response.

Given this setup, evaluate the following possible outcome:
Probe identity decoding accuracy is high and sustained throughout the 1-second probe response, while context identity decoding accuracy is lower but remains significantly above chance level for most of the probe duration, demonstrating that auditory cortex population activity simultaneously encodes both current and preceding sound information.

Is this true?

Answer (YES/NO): NO